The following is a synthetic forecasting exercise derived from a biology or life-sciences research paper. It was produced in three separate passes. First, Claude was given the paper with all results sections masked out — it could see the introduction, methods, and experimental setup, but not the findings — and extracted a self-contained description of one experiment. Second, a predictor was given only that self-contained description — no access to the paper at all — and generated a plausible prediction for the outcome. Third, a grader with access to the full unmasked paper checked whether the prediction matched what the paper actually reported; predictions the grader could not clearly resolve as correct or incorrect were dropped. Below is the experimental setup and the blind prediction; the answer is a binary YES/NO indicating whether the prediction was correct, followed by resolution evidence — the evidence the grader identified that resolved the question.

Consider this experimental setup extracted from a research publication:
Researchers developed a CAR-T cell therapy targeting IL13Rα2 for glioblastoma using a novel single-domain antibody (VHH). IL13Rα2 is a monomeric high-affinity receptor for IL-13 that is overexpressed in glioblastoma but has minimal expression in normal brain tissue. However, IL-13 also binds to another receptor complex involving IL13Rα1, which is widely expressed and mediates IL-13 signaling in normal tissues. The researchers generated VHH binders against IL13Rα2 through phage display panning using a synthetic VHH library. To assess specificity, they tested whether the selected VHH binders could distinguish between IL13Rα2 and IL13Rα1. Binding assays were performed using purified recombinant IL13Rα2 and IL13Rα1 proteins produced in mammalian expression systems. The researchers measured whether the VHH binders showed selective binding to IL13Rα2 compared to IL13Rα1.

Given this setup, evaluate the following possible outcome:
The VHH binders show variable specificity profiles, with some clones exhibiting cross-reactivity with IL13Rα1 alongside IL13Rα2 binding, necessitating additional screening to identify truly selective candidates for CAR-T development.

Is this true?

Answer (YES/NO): NO